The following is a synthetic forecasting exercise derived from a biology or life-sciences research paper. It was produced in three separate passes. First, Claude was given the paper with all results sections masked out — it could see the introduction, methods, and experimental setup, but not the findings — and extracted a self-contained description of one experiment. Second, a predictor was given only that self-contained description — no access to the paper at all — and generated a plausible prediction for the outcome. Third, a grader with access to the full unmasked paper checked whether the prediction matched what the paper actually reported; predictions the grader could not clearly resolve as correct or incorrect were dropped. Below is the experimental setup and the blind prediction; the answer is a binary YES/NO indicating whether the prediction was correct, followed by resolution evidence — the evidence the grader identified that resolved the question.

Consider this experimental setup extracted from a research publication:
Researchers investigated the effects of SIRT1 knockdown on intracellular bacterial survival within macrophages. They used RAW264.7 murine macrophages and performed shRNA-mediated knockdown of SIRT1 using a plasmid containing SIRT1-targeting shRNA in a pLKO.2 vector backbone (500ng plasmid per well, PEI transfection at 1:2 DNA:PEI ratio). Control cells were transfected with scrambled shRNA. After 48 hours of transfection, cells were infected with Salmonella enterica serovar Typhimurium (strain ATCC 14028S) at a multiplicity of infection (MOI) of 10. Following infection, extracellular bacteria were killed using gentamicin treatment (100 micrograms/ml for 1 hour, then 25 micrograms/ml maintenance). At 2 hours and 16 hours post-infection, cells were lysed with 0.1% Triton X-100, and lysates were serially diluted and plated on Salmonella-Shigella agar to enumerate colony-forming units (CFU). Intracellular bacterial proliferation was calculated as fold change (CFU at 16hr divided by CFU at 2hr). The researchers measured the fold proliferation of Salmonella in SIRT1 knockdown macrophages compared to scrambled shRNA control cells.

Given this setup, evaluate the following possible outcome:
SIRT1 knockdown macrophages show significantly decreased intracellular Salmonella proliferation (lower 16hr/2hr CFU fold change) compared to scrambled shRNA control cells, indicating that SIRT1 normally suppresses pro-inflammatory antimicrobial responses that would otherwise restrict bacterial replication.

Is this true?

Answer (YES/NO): YES